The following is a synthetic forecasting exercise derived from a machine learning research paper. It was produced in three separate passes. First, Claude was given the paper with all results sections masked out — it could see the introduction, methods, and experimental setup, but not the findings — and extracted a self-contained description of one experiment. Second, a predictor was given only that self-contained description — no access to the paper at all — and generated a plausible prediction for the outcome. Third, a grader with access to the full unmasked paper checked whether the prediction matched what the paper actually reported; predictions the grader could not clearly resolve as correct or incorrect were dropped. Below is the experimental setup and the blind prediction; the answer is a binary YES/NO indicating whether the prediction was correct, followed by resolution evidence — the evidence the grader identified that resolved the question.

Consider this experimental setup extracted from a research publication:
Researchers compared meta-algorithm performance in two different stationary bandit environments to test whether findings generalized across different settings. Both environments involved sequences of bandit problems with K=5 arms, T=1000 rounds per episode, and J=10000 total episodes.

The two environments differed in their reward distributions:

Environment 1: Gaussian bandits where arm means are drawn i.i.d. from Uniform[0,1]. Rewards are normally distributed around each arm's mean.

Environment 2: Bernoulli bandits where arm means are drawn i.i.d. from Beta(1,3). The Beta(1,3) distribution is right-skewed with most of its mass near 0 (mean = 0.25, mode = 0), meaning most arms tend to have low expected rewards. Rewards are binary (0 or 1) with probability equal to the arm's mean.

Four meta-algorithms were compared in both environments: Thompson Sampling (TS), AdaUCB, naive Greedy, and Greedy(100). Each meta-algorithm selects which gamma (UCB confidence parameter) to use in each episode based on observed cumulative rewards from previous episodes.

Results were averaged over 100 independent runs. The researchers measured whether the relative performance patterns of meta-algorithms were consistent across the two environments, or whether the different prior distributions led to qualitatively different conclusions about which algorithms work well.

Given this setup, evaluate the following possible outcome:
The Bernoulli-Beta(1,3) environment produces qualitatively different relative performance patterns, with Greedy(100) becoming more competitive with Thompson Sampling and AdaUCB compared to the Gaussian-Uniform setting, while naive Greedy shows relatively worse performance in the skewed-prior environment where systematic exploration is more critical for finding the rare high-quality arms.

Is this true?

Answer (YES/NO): NO